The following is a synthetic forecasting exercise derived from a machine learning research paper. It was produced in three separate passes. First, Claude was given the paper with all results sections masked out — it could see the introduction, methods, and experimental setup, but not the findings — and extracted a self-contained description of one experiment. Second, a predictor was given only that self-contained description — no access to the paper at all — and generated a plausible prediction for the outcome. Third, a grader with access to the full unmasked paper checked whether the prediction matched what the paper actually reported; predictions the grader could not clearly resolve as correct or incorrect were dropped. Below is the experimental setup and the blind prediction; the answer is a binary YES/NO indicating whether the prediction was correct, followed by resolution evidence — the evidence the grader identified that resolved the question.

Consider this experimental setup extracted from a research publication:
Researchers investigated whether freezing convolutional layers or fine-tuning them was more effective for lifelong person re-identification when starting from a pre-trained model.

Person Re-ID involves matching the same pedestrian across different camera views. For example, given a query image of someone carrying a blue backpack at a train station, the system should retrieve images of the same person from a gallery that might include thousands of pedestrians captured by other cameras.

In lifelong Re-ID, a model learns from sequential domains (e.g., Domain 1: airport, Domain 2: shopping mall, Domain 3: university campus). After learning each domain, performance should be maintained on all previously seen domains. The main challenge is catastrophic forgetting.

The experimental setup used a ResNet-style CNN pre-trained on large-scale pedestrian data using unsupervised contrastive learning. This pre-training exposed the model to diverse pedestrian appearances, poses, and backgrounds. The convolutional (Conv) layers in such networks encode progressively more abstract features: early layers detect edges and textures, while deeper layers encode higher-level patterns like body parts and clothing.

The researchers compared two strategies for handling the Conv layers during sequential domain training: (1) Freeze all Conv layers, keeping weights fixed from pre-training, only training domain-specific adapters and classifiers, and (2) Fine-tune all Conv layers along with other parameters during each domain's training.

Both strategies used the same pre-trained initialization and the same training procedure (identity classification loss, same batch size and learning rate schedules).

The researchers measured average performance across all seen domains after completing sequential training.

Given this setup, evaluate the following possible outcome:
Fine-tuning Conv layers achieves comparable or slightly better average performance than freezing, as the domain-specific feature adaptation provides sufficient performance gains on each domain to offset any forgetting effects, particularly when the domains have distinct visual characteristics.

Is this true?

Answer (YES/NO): NO